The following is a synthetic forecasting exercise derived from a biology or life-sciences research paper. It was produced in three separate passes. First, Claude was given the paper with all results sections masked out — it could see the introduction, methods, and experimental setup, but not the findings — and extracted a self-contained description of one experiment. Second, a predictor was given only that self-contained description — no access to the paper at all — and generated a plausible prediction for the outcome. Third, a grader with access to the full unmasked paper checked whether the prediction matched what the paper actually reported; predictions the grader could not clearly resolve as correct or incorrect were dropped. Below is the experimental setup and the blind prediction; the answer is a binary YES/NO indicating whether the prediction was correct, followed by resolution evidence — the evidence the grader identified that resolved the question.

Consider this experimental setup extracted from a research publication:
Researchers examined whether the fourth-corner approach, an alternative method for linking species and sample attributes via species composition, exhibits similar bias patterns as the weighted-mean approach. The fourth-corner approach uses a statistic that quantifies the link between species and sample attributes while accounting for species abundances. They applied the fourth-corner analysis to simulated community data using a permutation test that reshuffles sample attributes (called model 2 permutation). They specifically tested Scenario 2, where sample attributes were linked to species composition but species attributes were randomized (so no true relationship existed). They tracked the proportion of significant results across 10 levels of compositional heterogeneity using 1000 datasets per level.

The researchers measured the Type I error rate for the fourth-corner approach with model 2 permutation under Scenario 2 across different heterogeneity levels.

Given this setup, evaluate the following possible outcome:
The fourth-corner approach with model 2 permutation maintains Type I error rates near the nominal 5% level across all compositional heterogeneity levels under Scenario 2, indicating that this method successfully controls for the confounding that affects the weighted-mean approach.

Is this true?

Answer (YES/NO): NO